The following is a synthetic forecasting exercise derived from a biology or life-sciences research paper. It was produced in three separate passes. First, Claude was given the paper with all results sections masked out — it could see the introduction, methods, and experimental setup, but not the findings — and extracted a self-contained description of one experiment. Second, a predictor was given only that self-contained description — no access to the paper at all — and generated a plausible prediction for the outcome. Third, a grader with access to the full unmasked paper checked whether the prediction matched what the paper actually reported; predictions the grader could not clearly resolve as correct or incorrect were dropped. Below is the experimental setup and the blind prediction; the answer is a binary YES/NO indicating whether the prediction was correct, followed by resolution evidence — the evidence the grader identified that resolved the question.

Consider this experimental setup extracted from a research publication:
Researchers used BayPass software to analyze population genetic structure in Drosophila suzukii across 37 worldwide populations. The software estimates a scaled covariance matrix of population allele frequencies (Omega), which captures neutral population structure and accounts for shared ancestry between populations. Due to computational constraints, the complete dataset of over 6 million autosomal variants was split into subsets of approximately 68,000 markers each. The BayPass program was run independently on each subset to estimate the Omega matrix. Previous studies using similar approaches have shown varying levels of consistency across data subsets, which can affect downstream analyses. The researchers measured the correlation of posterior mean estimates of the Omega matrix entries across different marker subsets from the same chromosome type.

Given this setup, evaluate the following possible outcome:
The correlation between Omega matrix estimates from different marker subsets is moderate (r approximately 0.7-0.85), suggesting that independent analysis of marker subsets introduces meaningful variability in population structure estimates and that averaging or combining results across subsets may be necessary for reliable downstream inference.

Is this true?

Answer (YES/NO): NO